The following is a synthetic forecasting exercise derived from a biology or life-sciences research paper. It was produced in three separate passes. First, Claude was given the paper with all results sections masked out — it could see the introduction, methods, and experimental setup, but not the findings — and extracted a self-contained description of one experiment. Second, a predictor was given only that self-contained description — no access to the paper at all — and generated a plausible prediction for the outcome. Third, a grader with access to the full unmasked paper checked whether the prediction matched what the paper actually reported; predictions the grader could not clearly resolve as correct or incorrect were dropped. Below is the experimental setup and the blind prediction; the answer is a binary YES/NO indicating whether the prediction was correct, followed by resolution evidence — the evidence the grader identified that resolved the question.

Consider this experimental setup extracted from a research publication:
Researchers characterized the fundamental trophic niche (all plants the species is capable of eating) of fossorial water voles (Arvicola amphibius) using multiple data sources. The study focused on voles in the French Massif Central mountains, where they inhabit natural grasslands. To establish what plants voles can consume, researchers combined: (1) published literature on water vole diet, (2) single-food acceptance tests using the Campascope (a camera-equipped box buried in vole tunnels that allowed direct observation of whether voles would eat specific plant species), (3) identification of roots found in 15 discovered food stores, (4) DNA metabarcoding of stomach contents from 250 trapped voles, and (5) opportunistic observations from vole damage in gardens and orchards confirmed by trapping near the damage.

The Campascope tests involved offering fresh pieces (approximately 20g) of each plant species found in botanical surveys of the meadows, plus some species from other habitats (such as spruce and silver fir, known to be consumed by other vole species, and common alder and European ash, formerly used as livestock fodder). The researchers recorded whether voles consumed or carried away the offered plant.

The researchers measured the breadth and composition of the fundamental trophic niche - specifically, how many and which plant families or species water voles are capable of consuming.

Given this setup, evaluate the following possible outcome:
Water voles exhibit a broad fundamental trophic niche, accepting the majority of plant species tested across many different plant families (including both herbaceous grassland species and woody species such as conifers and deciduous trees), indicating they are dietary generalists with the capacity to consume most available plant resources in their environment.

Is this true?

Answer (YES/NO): NO